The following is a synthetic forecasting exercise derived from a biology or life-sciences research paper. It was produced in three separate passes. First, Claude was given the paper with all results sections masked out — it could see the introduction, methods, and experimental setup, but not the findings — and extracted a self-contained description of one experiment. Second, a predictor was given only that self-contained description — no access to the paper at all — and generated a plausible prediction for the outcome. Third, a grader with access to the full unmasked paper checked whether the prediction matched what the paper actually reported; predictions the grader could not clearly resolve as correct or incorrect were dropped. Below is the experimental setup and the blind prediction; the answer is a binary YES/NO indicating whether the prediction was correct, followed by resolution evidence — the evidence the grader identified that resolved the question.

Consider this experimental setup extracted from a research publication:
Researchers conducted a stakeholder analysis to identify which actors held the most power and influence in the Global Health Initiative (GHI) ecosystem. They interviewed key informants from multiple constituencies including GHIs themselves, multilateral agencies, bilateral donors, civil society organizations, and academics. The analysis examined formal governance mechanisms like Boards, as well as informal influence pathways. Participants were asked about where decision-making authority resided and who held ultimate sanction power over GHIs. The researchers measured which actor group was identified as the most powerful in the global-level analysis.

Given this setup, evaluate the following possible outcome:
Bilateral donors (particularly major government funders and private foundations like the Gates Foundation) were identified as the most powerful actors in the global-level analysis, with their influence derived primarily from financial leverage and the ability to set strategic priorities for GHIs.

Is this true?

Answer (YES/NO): YES